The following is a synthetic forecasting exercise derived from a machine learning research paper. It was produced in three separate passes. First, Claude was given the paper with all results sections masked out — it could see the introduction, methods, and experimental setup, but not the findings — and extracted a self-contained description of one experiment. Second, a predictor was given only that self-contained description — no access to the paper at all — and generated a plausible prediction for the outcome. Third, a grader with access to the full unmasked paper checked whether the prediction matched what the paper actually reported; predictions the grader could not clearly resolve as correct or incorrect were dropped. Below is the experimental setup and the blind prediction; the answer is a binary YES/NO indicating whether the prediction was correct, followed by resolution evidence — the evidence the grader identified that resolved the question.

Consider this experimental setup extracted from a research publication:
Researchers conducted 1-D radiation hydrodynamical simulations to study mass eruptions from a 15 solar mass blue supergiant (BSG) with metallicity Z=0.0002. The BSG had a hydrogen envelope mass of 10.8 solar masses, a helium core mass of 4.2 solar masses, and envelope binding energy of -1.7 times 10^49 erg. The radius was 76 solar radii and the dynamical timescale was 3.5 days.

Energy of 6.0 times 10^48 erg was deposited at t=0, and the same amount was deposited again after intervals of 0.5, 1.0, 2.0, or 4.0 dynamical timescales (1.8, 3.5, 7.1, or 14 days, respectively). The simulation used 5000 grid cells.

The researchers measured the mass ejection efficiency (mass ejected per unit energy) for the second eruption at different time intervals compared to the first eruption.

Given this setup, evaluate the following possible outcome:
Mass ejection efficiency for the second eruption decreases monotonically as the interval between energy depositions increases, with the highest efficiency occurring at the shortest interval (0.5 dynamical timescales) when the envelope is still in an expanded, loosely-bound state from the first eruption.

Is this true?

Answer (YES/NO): NO